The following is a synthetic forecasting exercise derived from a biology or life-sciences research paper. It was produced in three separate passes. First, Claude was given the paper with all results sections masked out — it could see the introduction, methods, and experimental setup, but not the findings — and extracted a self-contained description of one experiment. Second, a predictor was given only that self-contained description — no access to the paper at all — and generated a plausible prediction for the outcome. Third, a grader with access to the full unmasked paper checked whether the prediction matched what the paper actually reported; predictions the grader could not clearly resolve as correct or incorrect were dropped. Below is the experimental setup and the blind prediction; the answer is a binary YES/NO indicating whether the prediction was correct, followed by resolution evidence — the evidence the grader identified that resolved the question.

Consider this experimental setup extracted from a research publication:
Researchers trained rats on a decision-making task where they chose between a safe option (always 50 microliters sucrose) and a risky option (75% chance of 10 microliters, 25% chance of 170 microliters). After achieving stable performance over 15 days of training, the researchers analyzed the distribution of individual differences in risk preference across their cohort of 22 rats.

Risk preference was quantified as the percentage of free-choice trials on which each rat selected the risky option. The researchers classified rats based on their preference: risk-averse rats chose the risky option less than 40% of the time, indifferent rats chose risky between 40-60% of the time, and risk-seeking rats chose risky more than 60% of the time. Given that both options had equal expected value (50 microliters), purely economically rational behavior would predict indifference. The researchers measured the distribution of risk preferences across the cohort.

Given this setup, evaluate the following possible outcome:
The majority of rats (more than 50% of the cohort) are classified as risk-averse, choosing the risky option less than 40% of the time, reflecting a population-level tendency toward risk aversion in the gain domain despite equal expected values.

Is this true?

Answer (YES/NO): NO